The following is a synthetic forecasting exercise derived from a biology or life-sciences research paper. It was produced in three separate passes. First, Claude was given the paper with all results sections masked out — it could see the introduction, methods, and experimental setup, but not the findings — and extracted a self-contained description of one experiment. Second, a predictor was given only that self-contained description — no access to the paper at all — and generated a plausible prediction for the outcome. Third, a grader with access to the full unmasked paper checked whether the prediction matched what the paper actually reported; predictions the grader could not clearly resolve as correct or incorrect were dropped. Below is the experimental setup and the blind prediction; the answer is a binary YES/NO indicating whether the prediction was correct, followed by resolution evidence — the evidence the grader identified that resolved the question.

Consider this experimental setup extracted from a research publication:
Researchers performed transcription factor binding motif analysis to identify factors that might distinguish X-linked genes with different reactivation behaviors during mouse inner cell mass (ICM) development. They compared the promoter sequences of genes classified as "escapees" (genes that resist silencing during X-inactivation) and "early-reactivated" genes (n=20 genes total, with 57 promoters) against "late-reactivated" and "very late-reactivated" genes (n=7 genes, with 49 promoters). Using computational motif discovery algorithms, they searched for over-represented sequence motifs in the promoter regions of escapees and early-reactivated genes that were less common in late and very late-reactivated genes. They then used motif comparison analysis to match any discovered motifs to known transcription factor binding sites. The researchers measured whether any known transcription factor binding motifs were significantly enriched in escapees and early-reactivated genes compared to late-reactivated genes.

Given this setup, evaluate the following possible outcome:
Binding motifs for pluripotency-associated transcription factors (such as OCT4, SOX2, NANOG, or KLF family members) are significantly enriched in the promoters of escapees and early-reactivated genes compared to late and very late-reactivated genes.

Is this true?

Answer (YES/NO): NO